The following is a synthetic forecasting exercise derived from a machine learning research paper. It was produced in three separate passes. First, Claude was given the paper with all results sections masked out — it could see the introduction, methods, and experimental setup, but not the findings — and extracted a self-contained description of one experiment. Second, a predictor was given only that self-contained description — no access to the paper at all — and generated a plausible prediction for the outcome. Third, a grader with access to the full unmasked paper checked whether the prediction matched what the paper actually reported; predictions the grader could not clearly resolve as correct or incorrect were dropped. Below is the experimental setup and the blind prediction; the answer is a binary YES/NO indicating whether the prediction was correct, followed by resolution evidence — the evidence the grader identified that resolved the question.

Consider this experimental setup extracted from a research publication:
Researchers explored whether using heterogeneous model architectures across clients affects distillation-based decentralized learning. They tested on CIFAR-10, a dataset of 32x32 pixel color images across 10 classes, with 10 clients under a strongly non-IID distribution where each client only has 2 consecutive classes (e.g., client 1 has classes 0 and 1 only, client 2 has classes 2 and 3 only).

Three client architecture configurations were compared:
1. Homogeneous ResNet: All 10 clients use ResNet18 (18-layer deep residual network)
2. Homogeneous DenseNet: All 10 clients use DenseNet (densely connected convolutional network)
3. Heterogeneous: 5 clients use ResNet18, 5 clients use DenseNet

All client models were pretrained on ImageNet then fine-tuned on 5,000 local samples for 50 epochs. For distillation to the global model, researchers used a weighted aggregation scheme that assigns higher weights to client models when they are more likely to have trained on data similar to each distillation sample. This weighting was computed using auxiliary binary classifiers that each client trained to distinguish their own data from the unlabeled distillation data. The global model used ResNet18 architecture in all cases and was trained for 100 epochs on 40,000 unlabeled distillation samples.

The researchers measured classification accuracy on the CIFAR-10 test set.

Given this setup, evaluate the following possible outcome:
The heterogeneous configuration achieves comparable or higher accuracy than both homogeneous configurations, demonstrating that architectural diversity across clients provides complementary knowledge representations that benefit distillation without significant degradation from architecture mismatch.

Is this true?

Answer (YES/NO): YES